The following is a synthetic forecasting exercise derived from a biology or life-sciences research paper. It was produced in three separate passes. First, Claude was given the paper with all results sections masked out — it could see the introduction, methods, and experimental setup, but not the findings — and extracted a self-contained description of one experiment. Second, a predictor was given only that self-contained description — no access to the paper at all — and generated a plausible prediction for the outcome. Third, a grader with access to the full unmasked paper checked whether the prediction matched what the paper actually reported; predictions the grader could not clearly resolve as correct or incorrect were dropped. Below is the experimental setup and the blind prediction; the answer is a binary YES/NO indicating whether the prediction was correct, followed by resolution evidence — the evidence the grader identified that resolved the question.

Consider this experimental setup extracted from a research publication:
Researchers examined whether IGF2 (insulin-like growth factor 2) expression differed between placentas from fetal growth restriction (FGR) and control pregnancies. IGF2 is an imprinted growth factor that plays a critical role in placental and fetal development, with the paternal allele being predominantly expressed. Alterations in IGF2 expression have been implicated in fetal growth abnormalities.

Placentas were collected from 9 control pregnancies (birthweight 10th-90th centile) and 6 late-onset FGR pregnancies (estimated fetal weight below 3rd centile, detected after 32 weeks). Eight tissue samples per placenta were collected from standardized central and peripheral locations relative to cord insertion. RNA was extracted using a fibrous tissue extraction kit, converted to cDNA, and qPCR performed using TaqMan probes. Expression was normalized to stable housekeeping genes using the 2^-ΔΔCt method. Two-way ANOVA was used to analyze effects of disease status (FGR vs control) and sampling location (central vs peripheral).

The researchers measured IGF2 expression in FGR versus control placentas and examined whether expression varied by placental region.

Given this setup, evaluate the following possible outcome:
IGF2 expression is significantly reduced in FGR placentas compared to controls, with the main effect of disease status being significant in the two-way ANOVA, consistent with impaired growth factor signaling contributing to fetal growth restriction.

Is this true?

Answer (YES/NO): YES